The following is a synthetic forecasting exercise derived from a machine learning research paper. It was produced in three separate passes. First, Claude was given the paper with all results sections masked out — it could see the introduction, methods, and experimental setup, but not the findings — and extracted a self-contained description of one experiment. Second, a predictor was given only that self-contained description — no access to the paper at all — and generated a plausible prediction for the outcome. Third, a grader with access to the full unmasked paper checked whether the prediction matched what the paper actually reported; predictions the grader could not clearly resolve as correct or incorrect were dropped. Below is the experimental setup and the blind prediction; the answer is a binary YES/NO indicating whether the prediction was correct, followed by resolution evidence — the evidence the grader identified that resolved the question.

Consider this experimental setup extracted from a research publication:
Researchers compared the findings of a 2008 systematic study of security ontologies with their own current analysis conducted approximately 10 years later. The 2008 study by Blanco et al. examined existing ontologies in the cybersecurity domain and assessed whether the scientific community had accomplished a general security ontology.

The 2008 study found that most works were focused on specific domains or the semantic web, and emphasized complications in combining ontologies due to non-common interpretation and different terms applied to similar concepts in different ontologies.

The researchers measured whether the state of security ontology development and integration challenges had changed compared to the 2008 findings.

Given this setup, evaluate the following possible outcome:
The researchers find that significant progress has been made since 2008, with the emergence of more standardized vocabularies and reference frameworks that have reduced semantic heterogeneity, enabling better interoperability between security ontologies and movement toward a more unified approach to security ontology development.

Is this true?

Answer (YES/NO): NO